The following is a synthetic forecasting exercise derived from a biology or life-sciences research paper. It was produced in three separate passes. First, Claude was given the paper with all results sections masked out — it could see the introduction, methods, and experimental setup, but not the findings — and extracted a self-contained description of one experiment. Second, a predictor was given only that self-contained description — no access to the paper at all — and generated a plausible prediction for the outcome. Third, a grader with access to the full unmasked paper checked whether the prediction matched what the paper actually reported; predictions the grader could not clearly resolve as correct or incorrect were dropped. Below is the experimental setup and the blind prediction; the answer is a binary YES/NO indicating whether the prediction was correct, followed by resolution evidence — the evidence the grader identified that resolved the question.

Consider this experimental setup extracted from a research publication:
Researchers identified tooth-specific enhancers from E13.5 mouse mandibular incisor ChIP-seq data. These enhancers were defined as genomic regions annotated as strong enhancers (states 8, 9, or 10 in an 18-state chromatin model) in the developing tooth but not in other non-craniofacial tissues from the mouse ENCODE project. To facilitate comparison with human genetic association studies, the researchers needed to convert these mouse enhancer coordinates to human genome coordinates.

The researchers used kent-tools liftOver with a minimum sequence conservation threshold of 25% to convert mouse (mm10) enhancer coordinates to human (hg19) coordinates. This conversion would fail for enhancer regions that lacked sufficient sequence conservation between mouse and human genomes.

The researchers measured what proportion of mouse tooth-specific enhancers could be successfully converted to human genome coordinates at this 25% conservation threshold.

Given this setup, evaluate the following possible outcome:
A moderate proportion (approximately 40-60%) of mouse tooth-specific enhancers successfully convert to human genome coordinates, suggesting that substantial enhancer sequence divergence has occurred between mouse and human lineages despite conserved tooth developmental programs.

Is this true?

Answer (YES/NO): NO